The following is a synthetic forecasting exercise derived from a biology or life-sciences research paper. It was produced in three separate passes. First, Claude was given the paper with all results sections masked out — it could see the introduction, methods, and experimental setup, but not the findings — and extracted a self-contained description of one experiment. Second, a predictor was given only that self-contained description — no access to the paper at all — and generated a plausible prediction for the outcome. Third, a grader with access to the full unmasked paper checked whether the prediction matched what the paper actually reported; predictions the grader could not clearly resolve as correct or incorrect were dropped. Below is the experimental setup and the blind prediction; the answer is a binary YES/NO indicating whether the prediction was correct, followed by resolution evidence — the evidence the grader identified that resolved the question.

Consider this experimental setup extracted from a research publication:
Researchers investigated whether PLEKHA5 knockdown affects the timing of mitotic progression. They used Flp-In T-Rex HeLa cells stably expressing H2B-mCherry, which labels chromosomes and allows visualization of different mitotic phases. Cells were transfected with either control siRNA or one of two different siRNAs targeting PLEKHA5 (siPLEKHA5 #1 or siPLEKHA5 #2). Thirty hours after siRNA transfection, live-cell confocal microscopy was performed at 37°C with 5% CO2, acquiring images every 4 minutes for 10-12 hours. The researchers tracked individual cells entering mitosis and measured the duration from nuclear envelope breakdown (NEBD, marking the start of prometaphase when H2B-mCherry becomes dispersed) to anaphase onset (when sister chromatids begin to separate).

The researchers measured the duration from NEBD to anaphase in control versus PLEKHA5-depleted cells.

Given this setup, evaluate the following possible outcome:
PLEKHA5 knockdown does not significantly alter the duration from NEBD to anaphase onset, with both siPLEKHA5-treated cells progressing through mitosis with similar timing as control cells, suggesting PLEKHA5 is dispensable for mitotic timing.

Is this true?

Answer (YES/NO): NO